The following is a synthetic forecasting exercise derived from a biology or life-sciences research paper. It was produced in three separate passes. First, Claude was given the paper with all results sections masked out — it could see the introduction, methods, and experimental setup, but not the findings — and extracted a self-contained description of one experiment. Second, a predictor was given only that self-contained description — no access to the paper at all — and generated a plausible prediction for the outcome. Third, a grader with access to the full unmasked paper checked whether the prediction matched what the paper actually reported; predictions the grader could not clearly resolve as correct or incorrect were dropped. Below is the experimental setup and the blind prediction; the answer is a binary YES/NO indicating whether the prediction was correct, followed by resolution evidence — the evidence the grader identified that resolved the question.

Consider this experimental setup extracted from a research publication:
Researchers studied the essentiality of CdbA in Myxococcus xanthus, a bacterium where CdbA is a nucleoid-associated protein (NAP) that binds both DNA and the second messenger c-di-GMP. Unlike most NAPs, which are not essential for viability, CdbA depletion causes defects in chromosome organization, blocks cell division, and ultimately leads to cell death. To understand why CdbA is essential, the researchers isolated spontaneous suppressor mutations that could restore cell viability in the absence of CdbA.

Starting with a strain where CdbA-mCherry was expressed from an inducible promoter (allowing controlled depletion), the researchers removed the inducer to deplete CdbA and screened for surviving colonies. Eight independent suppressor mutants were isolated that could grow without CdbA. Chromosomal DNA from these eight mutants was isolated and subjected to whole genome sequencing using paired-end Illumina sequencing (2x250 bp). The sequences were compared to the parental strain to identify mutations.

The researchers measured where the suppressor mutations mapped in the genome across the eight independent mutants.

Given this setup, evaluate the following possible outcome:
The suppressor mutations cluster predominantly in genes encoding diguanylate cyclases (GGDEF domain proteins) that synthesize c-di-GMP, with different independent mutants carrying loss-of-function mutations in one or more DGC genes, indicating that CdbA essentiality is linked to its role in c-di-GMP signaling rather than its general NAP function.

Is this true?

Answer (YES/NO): NO